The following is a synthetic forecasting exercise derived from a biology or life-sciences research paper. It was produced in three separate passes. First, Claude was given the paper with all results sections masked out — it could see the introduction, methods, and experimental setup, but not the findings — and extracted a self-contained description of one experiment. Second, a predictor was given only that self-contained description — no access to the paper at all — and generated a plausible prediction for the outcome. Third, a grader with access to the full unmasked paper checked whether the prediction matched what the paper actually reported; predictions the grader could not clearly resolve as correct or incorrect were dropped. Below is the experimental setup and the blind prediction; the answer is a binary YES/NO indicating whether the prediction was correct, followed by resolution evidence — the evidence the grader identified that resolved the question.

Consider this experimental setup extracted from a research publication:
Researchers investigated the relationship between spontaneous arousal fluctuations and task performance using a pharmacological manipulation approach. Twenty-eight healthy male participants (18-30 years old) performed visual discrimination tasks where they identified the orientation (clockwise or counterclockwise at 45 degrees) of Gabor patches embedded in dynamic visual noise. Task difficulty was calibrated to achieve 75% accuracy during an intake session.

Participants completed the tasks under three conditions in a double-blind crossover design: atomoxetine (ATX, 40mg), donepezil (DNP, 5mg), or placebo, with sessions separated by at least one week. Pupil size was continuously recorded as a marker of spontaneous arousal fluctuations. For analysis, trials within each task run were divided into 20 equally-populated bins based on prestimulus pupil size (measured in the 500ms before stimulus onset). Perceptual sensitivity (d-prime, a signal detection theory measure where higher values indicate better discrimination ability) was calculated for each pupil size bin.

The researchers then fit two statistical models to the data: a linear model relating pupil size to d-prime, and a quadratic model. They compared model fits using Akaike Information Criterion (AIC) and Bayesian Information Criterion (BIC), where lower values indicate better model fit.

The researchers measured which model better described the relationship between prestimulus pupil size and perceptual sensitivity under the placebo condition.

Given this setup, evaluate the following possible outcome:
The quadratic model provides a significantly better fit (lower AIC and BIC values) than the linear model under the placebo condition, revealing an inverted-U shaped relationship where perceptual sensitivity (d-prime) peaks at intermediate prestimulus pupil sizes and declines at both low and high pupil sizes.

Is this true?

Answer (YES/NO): YES